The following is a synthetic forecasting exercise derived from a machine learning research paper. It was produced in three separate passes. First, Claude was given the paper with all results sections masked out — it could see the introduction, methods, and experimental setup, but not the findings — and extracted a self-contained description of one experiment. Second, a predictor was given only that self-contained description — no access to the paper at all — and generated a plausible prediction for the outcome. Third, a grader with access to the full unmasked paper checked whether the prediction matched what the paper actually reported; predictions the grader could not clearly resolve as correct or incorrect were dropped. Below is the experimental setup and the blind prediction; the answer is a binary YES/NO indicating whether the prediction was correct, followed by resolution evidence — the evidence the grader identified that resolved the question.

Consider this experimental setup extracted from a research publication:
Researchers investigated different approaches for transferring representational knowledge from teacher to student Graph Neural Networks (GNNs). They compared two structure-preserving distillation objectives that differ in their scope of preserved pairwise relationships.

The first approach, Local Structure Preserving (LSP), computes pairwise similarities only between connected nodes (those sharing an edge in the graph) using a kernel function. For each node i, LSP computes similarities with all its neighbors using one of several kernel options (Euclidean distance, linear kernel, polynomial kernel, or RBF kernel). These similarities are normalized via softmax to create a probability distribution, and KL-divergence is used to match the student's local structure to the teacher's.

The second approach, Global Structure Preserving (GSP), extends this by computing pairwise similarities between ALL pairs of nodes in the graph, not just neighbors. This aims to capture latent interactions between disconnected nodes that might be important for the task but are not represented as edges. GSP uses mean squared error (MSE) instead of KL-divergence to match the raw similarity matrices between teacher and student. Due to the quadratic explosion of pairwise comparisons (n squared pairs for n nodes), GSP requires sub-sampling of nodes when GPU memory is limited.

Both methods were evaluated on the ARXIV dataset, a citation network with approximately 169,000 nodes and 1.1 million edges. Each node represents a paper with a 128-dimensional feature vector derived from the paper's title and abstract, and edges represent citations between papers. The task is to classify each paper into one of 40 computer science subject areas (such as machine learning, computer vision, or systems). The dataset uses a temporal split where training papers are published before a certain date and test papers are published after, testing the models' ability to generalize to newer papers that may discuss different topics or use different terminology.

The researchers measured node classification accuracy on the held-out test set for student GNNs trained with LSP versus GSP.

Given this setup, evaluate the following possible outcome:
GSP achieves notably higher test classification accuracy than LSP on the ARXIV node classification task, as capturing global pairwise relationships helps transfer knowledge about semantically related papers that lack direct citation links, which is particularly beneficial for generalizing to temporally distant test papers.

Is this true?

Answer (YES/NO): NO